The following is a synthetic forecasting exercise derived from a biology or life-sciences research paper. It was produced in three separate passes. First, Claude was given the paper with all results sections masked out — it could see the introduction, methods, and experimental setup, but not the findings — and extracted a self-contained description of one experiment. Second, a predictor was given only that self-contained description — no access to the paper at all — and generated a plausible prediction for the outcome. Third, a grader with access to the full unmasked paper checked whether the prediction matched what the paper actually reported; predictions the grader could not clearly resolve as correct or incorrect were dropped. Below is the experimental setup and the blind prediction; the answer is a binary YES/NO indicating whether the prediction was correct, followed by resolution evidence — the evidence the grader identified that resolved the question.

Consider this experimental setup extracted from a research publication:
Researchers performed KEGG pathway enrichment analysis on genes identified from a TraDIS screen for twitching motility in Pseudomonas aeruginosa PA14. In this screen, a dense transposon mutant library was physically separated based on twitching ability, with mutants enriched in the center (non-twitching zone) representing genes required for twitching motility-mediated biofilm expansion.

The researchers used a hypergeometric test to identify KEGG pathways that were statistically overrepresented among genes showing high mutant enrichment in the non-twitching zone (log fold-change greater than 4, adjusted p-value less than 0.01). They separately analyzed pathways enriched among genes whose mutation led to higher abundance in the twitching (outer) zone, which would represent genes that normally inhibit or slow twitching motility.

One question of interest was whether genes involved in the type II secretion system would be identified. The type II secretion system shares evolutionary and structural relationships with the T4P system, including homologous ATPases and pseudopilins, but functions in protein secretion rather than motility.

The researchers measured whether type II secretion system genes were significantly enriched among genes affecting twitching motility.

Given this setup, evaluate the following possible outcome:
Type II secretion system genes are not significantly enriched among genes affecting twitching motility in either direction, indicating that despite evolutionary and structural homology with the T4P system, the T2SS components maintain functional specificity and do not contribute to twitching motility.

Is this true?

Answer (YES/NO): YES